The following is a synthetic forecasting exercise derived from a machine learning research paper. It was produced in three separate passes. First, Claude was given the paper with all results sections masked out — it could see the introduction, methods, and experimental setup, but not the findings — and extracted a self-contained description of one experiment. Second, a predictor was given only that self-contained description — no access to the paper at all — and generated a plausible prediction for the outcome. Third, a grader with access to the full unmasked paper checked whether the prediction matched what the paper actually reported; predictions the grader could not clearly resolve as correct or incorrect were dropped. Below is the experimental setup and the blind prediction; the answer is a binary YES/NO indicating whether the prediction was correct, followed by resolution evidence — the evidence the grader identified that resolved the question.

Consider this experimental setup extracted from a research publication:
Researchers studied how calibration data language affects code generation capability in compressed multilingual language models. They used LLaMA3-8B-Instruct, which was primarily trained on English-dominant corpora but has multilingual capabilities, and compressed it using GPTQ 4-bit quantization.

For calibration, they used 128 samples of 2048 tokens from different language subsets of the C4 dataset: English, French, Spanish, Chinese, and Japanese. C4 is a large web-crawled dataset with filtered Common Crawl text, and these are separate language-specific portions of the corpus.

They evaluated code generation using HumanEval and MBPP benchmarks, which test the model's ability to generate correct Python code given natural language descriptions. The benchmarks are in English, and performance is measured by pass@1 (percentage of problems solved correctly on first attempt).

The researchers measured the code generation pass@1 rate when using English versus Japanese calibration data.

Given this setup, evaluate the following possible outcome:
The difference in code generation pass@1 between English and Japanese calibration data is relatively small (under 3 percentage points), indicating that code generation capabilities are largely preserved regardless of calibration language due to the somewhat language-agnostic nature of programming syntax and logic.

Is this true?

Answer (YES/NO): NO